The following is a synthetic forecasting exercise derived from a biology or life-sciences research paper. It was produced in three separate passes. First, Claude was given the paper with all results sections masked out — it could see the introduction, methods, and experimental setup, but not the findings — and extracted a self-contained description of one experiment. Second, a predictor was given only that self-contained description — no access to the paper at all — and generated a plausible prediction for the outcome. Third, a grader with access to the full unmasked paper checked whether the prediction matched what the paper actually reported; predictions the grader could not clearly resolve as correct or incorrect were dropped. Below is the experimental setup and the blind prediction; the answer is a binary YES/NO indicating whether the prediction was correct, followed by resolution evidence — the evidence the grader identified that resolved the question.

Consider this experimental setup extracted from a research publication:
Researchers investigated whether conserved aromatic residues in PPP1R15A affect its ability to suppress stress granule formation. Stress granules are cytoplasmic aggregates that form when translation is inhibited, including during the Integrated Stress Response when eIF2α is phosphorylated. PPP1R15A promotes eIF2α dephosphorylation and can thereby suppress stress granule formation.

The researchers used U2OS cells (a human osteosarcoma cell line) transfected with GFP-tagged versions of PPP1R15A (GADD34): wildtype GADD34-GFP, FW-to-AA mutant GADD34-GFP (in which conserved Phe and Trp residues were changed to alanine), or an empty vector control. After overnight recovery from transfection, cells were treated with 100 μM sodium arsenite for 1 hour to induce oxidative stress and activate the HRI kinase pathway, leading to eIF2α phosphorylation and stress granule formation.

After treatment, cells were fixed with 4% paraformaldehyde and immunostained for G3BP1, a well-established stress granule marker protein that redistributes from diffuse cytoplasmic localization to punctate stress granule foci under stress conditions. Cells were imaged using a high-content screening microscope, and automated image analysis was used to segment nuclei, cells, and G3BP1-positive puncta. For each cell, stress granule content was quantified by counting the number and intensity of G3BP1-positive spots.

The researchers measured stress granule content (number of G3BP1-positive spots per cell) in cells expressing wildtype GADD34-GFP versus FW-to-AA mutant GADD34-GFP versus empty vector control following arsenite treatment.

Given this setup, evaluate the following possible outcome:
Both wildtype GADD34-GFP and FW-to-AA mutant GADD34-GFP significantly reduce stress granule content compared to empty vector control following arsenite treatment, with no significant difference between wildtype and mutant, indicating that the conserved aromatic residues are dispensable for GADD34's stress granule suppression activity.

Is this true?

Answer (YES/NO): NO